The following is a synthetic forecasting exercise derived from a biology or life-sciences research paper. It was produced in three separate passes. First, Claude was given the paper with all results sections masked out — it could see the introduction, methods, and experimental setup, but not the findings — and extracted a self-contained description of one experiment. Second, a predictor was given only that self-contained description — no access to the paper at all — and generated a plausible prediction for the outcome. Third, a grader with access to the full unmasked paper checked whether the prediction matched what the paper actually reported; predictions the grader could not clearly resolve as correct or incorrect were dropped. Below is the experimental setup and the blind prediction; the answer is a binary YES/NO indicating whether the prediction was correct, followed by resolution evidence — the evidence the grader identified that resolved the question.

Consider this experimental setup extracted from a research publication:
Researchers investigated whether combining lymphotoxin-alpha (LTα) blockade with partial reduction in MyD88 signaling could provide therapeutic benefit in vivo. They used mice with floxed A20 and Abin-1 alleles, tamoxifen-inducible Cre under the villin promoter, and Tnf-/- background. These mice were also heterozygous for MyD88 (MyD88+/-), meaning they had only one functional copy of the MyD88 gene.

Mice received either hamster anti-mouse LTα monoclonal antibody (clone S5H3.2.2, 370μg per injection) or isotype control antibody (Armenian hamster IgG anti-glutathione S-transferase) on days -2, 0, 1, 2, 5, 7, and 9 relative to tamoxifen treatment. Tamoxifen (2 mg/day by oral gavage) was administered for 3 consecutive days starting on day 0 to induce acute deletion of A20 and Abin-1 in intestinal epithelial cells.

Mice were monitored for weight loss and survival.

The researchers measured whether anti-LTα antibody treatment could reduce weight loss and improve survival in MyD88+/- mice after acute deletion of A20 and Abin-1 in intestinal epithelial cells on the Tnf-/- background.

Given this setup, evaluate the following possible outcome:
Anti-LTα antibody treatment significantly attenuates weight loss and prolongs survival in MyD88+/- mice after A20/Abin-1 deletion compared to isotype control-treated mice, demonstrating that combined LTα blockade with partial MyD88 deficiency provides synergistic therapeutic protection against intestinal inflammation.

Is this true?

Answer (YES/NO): YES